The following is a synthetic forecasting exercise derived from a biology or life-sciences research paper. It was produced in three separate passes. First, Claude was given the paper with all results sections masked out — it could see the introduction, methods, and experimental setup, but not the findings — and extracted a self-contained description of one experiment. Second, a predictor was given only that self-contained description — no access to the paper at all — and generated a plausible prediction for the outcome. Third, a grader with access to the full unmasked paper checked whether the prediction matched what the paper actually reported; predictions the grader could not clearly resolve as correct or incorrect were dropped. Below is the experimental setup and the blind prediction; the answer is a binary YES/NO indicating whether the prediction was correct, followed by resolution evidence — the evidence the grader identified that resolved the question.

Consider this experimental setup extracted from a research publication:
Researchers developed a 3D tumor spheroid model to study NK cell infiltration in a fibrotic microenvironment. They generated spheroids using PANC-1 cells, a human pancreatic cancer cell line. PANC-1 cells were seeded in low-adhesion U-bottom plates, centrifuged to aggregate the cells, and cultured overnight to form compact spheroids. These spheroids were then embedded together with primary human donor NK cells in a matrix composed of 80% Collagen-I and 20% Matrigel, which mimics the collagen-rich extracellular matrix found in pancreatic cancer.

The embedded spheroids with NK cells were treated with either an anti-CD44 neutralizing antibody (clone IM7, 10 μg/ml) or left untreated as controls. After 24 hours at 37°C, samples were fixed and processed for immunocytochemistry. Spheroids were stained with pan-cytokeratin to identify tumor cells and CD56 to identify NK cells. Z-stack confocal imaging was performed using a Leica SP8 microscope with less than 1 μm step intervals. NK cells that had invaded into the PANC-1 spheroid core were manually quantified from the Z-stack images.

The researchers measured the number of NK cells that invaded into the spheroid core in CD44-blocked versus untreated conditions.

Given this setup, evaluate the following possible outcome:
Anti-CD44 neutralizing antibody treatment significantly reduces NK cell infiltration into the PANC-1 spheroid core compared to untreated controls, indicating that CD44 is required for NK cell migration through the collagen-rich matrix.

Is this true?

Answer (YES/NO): NO